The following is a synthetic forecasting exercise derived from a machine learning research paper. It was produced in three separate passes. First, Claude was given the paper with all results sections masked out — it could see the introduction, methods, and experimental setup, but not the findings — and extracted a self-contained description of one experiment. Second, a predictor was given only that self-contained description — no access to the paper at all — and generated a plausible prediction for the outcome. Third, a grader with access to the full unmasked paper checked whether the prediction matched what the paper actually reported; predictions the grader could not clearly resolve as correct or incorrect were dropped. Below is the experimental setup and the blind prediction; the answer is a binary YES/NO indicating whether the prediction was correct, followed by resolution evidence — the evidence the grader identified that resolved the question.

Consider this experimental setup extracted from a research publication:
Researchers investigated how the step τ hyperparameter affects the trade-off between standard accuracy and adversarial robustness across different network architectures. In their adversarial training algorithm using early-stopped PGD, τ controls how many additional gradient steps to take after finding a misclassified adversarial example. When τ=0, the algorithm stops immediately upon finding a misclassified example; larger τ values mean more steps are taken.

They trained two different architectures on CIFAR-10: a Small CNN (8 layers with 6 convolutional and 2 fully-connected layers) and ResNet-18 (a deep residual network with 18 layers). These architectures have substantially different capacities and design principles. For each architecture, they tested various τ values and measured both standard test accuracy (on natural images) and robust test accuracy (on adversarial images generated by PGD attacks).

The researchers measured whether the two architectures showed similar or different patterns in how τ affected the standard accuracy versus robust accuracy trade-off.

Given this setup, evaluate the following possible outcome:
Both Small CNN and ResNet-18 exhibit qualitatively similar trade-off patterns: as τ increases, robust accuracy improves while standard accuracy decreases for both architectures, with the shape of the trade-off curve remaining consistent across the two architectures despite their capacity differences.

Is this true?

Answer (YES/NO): YES